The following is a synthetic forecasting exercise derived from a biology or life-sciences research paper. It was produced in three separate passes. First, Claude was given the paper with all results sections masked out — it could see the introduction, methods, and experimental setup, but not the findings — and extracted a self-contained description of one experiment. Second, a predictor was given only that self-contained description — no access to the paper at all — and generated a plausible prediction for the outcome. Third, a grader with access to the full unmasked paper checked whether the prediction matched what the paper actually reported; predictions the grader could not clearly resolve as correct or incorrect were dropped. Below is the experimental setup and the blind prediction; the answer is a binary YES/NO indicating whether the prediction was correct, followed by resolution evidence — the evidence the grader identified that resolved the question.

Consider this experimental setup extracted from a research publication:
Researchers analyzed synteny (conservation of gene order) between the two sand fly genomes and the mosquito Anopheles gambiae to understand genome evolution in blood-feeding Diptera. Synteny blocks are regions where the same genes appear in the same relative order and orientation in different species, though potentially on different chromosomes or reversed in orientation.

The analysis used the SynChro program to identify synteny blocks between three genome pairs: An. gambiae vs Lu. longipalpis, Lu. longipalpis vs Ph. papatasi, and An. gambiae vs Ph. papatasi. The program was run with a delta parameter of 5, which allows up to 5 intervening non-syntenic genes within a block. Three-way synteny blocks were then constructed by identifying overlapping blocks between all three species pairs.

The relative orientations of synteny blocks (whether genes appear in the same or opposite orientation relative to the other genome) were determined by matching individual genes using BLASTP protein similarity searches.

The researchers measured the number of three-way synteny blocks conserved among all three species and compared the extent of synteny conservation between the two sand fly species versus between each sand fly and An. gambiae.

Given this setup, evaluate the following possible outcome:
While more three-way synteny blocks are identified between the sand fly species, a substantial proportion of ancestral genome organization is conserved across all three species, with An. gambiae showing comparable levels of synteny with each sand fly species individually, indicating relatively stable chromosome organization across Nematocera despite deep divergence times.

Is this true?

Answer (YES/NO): NO